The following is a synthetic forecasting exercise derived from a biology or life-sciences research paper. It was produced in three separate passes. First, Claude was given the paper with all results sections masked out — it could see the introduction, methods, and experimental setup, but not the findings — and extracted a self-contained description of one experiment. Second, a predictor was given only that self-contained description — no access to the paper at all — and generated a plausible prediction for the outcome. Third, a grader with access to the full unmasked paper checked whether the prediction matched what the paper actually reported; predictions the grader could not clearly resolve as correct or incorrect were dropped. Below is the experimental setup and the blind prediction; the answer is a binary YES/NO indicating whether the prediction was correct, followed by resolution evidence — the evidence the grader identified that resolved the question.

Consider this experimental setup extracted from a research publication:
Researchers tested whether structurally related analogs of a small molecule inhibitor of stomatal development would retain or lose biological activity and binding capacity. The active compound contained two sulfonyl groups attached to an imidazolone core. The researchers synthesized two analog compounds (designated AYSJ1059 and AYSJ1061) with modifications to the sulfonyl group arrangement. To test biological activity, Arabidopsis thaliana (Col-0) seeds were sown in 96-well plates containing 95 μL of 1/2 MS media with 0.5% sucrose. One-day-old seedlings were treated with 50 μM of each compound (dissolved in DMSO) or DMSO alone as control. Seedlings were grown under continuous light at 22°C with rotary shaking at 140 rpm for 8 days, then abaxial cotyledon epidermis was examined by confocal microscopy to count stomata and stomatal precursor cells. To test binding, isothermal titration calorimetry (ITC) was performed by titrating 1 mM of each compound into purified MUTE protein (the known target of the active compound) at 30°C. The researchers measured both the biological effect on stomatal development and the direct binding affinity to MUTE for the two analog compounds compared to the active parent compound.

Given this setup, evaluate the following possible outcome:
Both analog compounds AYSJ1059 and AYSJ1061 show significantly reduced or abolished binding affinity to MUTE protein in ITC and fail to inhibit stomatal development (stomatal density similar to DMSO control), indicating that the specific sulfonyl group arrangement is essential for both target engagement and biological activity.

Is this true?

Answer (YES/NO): YES